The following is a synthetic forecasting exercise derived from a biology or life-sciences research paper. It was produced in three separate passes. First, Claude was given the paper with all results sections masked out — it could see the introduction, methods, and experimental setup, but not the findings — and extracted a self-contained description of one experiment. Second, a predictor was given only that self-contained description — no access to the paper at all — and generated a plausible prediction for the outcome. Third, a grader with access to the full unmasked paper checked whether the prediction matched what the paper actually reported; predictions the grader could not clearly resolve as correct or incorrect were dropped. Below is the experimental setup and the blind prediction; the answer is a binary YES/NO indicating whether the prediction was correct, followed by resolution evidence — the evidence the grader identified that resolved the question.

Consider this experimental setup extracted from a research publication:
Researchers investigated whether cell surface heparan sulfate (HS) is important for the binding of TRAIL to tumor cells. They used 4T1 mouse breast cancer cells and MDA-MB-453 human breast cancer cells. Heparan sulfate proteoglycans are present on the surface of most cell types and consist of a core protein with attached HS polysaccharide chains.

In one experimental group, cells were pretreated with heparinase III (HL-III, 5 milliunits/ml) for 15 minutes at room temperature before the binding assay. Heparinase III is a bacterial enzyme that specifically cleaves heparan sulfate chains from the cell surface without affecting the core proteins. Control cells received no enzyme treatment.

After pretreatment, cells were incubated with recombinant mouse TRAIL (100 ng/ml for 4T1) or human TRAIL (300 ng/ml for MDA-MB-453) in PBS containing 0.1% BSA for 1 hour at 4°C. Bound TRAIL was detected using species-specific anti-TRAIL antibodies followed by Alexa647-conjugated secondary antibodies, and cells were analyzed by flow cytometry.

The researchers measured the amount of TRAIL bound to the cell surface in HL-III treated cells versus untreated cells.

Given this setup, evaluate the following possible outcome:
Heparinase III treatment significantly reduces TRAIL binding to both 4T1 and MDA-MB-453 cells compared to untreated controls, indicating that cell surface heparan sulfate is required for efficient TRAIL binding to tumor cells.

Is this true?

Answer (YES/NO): YES